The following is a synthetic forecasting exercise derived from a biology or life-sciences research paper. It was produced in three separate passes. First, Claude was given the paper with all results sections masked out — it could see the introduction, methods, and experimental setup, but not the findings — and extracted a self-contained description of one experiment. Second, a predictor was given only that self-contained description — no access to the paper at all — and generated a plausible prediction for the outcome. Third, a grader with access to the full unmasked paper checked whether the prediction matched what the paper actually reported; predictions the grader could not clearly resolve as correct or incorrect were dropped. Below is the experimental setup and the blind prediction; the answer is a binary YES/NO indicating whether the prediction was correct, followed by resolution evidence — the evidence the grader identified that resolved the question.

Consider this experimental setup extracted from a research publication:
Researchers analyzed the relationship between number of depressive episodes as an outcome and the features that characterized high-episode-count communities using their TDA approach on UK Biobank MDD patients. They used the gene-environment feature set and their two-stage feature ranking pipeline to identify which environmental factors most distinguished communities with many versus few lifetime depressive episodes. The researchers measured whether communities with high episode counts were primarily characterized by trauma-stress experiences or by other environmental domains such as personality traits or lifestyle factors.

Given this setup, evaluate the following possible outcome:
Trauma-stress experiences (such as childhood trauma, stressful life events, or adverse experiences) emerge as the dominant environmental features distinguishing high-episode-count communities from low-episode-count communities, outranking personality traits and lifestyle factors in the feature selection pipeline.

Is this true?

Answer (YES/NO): YES